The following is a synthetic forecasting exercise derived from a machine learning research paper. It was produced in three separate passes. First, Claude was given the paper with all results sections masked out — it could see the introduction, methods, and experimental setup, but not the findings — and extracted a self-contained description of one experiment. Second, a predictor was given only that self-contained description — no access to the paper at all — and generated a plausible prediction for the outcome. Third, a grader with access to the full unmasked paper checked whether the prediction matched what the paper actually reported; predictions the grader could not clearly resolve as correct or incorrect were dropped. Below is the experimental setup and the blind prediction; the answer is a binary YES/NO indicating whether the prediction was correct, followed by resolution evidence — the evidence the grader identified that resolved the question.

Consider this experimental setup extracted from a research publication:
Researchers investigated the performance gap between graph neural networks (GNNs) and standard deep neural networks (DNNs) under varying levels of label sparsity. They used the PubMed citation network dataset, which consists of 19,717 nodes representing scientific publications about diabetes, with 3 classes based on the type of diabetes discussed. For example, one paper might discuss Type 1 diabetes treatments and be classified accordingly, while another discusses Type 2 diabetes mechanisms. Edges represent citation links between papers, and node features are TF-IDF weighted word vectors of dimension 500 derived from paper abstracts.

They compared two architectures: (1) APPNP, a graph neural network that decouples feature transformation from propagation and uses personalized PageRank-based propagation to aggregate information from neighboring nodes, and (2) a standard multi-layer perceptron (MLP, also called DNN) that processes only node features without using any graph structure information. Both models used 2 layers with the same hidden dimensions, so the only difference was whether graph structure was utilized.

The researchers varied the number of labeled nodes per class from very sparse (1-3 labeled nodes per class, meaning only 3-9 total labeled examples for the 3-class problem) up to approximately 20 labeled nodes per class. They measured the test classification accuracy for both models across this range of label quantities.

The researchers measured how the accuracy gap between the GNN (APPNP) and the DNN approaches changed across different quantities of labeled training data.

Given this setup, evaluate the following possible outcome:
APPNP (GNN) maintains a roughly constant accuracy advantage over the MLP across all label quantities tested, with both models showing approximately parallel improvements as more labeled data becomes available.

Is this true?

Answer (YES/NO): NO